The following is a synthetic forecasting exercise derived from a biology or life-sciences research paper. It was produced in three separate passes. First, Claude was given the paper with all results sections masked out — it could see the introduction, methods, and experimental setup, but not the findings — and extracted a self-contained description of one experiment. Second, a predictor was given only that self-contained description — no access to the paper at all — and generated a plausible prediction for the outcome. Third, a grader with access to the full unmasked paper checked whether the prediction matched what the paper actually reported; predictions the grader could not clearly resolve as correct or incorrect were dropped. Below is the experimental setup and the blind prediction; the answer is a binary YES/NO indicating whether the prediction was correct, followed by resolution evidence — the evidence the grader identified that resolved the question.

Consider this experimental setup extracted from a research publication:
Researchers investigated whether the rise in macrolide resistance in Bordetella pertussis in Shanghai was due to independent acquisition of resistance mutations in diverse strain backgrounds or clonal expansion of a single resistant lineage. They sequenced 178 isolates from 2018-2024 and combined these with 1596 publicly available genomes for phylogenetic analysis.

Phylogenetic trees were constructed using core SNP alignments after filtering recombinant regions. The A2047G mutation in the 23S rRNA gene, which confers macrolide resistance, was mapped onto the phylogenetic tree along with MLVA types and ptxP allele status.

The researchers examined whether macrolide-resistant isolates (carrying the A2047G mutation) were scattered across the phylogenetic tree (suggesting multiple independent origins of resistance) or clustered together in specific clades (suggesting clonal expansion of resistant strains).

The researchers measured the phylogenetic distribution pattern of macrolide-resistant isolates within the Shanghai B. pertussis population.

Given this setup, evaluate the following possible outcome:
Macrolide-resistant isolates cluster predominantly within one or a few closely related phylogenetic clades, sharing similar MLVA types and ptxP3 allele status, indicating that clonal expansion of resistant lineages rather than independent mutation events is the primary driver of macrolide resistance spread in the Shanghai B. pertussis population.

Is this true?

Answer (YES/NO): NO